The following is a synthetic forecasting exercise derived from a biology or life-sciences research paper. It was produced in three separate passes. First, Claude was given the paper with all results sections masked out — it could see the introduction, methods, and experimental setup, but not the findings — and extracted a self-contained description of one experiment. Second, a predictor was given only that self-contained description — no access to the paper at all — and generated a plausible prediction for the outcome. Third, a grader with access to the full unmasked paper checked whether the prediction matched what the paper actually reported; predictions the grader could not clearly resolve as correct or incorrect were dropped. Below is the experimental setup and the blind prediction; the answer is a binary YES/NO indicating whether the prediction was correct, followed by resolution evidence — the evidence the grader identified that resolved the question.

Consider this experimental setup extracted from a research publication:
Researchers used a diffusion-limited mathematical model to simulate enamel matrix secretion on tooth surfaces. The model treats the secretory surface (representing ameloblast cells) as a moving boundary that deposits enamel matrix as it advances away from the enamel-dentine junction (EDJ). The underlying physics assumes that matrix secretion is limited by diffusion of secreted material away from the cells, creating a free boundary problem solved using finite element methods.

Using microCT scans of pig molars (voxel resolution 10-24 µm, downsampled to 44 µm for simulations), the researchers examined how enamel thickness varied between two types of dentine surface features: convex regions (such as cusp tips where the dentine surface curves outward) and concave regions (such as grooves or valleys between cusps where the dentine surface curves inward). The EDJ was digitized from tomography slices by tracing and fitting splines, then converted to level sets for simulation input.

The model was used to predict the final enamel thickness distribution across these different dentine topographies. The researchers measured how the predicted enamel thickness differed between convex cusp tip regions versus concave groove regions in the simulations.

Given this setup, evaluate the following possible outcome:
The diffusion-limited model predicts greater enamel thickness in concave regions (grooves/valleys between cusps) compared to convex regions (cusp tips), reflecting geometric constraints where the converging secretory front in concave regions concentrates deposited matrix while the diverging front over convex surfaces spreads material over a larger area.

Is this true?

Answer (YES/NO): NO